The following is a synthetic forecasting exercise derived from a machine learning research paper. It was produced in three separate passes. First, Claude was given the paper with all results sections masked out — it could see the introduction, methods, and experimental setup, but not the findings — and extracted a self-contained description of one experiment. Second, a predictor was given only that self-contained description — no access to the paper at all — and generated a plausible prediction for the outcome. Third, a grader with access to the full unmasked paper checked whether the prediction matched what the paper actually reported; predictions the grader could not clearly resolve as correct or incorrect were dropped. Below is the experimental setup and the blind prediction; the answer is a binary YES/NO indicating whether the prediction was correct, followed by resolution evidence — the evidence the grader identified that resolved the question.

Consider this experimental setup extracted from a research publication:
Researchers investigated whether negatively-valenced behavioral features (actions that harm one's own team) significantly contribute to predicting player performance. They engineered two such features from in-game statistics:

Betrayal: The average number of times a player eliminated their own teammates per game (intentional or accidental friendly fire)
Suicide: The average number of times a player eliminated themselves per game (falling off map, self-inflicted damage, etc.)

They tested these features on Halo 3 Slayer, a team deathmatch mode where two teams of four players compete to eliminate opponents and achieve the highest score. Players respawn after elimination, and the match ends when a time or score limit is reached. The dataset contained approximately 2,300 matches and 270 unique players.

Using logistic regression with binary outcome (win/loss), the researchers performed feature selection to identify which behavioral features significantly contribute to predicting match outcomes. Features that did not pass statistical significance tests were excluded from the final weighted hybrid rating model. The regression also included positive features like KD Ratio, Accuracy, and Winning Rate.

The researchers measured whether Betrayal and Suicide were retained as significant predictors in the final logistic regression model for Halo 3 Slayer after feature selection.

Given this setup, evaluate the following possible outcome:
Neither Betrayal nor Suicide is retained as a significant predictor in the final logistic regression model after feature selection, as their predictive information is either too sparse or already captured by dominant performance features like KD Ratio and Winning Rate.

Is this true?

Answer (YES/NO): NO